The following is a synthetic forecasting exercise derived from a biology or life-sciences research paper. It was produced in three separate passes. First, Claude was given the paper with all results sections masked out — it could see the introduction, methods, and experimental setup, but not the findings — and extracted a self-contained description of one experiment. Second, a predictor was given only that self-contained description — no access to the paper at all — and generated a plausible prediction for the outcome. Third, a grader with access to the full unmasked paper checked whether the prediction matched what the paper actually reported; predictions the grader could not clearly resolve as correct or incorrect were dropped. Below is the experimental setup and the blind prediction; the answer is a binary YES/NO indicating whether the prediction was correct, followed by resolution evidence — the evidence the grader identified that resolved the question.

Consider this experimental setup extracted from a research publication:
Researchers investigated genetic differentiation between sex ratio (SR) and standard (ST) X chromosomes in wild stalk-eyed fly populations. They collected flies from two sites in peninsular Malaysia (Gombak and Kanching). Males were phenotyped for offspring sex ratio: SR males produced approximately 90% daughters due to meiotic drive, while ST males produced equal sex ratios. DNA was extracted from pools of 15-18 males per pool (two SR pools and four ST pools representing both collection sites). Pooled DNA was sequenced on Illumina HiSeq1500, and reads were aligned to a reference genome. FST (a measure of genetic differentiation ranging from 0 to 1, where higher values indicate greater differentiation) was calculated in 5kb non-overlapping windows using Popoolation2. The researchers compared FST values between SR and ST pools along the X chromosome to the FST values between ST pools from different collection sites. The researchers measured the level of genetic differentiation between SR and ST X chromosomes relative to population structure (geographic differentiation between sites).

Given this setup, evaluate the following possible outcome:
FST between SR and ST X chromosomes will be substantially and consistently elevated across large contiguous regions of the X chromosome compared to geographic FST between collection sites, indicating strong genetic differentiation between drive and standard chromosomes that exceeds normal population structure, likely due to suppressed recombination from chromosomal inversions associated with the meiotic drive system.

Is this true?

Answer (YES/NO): YES